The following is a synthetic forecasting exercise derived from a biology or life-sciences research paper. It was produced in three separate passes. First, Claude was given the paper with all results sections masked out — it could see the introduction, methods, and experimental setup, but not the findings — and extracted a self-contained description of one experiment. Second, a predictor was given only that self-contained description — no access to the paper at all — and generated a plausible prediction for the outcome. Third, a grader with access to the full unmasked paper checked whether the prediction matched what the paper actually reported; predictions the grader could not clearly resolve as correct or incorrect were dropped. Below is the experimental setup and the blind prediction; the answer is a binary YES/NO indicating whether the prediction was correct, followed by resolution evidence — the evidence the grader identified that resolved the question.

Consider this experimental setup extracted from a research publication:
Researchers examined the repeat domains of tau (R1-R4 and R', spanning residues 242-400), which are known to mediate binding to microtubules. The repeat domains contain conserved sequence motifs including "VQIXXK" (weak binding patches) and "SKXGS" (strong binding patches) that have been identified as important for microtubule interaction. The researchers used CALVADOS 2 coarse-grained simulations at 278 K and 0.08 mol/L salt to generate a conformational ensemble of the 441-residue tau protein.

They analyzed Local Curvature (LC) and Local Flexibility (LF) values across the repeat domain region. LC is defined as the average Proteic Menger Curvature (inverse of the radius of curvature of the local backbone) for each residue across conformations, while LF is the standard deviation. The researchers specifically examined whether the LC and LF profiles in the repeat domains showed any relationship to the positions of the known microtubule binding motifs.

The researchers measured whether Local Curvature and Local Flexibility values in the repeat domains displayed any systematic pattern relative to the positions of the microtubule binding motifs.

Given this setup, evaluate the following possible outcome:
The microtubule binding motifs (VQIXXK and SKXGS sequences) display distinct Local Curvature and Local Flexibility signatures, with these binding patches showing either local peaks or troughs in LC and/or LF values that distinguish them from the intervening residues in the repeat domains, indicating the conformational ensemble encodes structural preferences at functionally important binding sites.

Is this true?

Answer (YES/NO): YES